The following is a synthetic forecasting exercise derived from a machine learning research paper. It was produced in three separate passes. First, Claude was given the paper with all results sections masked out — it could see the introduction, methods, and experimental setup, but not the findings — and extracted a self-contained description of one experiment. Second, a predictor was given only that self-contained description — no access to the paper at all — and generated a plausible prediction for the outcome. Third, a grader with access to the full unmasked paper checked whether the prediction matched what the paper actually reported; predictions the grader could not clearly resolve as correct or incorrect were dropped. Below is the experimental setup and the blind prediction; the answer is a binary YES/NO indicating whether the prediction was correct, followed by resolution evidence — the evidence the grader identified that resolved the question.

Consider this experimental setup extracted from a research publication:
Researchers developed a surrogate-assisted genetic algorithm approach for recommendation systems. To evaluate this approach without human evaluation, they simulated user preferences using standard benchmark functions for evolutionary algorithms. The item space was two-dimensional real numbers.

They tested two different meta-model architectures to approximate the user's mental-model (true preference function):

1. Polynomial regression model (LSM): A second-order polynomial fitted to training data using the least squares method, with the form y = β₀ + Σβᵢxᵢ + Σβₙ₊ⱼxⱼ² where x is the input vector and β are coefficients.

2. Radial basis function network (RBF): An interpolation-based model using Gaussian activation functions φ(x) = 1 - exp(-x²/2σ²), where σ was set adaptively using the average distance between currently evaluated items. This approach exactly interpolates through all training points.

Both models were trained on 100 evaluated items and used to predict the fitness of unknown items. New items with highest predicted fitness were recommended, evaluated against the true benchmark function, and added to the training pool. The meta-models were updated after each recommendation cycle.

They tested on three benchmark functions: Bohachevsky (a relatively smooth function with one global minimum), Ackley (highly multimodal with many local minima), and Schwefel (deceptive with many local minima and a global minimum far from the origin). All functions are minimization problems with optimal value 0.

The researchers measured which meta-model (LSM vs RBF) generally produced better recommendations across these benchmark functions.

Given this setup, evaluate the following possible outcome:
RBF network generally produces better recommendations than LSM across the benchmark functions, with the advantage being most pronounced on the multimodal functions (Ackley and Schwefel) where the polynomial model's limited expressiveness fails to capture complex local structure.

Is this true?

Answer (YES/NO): NO